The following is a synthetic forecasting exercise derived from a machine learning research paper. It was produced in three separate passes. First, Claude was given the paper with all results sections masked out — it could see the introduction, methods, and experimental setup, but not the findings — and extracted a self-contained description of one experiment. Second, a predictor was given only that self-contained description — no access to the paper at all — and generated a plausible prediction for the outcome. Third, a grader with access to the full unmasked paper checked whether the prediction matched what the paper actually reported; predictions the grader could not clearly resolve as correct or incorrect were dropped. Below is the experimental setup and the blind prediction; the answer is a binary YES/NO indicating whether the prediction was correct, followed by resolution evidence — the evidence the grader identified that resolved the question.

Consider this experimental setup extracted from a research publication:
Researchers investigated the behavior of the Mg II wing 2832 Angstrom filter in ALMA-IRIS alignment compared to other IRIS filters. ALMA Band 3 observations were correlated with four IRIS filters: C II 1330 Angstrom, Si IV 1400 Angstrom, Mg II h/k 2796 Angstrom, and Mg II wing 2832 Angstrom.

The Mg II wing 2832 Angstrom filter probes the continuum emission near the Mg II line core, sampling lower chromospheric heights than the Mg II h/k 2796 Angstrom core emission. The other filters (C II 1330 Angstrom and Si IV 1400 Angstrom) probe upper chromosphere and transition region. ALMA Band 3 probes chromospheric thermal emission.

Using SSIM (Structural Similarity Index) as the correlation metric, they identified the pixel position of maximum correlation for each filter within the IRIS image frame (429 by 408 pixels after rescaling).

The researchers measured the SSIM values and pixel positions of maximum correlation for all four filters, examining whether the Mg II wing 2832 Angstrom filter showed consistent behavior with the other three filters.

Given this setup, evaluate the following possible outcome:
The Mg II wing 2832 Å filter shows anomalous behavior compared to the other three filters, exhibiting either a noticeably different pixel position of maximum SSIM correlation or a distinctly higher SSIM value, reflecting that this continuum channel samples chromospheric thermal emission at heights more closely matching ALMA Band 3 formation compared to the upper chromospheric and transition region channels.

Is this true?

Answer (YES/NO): NO